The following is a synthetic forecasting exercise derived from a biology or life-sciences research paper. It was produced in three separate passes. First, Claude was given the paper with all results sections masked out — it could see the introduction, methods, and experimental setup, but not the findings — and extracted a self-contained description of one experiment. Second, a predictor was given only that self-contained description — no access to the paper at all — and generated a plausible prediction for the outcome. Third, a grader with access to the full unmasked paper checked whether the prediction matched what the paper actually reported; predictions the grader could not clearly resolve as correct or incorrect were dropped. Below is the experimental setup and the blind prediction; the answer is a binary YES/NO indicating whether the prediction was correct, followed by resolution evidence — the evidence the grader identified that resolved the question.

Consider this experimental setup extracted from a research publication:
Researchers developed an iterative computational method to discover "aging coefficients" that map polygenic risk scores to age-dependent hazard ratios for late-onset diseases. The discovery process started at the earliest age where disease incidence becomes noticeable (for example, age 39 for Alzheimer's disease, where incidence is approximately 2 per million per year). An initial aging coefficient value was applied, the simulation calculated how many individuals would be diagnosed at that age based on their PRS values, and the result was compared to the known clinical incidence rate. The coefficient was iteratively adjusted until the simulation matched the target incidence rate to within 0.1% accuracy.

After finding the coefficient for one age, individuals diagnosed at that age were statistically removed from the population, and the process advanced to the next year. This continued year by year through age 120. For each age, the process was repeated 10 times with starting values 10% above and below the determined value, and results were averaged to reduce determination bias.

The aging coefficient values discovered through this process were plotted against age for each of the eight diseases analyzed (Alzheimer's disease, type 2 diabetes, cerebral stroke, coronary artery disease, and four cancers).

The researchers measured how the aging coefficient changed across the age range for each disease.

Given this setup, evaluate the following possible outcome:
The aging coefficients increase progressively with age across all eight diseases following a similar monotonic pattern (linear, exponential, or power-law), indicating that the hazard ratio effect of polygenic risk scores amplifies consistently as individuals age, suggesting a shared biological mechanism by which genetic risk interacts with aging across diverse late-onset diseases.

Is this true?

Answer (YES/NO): NO